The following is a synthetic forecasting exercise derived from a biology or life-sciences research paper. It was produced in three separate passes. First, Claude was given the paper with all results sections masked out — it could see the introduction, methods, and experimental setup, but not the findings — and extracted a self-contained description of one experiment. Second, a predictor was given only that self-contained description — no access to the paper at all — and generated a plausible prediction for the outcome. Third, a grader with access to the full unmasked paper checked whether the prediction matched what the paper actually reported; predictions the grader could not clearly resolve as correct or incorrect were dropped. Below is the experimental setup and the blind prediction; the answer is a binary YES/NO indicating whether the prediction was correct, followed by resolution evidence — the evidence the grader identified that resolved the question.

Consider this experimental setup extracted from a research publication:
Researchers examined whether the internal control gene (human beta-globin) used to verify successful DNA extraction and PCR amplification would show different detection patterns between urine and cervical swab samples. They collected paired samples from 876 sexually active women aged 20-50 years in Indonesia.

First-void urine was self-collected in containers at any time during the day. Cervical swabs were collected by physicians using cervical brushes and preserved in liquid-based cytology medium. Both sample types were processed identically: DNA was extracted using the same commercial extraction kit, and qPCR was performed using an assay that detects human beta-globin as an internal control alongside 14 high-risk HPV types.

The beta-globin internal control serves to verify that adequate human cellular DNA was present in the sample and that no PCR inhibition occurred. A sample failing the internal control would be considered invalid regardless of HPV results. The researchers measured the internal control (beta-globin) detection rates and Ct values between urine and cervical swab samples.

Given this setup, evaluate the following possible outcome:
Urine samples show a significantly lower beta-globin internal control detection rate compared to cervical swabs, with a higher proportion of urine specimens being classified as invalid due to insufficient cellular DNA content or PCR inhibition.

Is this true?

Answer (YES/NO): NO